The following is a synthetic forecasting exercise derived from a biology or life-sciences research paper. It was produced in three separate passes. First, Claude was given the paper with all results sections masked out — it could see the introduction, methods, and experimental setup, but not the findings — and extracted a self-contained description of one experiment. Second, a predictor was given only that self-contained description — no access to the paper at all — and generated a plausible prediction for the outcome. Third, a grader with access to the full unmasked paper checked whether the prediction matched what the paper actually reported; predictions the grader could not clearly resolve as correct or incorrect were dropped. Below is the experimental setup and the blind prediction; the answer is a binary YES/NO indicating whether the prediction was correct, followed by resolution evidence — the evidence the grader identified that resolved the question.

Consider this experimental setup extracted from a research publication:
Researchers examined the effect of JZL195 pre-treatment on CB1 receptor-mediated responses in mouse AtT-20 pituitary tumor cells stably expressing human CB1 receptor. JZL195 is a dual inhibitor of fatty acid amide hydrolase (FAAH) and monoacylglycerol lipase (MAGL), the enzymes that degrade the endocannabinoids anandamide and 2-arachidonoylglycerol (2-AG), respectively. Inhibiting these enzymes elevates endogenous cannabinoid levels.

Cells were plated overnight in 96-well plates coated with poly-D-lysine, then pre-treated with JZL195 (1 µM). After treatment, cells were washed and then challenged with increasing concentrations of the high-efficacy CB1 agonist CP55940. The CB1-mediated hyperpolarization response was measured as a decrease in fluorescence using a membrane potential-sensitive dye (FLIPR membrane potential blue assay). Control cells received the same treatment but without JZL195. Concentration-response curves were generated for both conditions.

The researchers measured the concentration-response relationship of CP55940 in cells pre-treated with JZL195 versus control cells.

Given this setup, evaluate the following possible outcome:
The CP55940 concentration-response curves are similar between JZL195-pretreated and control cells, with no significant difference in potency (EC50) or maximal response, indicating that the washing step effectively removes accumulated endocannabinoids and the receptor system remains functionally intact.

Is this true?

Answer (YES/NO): NO